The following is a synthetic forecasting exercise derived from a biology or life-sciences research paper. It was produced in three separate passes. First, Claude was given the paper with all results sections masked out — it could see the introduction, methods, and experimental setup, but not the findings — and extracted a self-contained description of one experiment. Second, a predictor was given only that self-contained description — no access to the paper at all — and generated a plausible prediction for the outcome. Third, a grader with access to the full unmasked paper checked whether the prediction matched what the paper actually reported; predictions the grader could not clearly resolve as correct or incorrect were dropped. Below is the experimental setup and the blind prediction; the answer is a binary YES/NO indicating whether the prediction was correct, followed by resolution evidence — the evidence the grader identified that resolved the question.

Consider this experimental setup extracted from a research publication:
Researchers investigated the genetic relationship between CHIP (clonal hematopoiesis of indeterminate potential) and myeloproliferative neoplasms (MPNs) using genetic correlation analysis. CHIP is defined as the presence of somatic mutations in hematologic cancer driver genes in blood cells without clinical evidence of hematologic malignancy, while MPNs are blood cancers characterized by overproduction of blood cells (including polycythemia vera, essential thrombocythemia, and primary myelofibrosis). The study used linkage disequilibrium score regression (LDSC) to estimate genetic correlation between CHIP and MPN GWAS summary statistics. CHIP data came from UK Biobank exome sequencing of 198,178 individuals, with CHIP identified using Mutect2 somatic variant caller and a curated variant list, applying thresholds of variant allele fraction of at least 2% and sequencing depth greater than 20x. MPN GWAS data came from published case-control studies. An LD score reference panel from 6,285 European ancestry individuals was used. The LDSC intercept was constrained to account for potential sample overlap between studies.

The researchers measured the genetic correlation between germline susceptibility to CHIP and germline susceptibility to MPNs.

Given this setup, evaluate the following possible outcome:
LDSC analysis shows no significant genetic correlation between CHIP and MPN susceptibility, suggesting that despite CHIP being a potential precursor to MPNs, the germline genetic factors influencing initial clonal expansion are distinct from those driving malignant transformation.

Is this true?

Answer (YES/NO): YES